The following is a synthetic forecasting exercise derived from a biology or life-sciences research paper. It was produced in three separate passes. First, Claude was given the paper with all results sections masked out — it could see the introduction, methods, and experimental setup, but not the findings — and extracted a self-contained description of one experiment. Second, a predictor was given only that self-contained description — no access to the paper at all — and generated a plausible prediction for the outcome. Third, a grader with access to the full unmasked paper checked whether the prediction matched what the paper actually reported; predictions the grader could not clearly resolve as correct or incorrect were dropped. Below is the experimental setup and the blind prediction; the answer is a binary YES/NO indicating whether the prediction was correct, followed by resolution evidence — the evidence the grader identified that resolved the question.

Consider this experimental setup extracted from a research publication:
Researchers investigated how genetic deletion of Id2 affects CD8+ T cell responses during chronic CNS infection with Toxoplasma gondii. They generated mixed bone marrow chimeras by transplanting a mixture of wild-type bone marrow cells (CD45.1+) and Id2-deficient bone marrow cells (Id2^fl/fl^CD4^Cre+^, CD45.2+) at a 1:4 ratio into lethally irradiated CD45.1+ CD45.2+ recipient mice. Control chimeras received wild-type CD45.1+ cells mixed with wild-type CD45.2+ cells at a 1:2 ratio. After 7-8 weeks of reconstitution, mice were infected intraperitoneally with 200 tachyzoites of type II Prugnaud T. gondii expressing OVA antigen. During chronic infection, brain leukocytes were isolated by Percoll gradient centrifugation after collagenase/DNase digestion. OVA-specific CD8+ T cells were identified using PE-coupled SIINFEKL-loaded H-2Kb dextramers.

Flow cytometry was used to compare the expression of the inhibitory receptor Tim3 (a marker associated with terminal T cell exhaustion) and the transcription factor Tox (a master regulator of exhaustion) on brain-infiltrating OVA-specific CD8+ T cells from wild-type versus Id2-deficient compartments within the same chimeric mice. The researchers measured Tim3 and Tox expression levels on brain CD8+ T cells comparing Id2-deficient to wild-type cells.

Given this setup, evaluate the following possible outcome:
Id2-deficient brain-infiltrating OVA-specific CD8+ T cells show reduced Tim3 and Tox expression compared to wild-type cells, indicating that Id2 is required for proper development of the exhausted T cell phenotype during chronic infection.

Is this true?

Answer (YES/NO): NO